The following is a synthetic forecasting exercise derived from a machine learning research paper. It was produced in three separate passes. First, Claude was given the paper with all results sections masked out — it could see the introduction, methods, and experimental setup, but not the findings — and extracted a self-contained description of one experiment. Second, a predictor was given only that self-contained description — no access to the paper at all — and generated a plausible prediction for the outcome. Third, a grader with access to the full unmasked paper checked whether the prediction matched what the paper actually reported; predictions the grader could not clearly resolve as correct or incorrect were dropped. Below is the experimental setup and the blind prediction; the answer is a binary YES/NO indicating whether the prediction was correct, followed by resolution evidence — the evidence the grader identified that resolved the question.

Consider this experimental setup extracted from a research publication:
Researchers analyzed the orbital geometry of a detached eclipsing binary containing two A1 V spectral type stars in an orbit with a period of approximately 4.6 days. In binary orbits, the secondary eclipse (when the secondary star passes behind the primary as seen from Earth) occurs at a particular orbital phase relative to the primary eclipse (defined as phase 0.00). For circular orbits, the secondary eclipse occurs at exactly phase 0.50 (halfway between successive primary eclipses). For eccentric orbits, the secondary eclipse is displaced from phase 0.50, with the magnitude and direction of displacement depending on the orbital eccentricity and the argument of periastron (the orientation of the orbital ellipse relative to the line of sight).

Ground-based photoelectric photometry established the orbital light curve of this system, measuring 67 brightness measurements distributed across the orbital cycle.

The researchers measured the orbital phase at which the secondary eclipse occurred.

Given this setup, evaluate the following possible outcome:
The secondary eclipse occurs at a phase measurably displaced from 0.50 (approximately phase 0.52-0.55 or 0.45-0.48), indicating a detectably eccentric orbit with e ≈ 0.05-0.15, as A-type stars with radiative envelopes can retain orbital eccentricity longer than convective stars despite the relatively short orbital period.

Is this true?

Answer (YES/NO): YES